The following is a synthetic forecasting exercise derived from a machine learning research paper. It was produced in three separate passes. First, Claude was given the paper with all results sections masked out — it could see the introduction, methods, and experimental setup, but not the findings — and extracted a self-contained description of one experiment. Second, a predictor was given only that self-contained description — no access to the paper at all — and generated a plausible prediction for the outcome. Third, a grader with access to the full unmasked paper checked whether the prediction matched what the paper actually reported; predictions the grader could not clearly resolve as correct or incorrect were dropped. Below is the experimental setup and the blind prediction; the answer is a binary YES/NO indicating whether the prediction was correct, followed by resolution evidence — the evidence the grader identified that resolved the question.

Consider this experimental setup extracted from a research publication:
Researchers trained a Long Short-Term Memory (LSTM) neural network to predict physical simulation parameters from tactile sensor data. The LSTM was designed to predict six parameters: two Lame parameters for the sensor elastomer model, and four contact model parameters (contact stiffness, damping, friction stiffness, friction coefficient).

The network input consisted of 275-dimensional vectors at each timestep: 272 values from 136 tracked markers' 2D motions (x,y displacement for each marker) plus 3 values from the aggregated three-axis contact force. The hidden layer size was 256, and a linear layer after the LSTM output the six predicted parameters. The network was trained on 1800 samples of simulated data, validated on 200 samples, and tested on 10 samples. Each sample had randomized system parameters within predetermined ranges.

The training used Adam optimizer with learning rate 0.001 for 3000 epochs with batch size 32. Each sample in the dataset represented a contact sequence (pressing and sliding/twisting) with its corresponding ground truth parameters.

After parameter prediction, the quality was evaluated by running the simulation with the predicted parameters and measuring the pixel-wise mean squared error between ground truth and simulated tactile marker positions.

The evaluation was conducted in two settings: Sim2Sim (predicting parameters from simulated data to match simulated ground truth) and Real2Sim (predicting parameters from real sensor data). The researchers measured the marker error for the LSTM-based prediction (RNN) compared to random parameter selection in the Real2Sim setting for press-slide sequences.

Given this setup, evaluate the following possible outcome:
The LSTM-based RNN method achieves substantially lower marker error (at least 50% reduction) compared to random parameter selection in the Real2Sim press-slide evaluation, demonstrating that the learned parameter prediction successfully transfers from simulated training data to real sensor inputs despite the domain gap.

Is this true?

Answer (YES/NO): NO